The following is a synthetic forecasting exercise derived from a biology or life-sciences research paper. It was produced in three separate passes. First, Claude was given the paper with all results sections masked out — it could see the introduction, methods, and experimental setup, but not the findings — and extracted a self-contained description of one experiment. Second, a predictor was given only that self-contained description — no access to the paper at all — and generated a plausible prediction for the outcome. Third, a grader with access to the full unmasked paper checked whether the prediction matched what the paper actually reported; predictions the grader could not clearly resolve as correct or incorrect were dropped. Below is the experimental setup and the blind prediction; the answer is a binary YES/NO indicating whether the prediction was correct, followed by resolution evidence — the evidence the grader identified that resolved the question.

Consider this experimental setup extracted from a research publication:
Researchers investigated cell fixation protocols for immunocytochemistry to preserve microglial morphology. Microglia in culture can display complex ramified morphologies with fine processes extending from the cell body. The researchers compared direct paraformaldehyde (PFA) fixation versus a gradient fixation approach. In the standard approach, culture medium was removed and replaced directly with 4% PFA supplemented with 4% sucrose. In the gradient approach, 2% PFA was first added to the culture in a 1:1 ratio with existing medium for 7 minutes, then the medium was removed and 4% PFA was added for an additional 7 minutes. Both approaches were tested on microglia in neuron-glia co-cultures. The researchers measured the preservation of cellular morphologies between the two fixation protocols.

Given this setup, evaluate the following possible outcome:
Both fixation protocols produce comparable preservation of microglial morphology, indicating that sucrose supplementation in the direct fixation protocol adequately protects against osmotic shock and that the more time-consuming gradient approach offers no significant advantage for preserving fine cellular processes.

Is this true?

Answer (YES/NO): NO